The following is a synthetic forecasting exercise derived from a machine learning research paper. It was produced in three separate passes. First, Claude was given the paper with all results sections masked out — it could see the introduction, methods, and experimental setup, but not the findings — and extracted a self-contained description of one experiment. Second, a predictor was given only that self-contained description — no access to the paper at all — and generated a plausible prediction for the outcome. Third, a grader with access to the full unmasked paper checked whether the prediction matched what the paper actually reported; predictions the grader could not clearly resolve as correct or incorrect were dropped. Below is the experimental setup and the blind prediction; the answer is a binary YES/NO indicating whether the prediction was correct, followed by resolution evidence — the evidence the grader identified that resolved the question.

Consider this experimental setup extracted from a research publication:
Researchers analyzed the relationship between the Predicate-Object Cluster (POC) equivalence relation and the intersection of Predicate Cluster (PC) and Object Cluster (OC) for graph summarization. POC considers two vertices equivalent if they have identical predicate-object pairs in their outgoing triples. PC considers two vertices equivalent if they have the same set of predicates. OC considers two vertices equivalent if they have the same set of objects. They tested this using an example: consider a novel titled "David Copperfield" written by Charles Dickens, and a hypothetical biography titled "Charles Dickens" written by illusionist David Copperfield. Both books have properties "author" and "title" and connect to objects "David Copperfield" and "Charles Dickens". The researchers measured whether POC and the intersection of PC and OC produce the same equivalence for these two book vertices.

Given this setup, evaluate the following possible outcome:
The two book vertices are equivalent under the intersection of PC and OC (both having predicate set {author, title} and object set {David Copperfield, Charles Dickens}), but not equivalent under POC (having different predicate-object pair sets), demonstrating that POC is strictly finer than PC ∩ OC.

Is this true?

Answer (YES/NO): YES